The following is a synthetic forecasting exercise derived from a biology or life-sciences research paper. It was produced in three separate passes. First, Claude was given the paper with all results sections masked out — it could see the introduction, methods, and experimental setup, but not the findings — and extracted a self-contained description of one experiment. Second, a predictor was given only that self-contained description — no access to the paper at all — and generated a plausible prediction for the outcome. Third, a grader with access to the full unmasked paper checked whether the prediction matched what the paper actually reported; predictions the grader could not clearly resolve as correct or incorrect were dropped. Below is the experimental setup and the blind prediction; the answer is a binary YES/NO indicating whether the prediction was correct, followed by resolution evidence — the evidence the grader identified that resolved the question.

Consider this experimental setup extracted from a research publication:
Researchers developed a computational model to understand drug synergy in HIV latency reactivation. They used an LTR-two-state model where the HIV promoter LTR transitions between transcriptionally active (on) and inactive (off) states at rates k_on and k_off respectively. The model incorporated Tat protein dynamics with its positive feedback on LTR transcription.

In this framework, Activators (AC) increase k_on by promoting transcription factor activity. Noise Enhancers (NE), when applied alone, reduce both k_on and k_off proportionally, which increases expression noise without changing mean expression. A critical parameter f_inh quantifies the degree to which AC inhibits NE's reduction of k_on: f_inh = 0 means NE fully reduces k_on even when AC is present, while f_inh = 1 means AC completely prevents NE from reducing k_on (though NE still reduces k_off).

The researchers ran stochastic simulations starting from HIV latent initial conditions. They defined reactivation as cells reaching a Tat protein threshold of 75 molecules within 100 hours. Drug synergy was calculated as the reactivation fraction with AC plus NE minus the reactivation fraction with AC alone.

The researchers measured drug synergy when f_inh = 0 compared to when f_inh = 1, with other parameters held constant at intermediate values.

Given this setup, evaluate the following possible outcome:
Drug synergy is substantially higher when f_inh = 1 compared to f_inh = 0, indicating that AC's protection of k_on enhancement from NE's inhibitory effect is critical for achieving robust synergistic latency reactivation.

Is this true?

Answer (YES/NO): YES